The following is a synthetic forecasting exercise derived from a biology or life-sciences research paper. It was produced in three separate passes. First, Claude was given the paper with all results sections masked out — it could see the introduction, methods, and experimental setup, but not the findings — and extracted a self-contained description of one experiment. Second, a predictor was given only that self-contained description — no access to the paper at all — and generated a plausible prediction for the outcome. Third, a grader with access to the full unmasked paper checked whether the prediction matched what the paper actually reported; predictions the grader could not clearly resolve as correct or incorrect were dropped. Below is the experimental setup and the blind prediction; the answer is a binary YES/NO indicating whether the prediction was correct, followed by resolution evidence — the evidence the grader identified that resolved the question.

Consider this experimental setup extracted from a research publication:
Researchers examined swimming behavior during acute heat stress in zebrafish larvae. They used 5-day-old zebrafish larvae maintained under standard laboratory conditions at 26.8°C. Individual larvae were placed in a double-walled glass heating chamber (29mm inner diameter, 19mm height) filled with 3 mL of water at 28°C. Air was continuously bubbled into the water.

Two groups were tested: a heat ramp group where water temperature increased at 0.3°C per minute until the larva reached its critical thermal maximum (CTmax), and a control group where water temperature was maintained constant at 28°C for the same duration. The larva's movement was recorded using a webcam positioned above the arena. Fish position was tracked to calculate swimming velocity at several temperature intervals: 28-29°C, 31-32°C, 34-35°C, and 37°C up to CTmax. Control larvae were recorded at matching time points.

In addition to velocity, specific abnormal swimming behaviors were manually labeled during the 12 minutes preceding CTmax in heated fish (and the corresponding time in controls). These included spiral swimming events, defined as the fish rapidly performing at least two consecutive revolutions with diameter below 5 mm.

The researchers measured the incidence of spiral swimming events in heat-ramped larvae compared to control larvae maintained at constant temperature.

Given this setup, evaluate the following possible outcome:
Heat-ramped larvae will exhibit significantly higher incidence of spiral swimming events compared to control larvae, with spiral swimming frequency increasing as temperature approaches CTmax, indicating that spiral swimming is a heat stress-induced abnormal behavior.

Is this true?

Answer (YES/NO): NO